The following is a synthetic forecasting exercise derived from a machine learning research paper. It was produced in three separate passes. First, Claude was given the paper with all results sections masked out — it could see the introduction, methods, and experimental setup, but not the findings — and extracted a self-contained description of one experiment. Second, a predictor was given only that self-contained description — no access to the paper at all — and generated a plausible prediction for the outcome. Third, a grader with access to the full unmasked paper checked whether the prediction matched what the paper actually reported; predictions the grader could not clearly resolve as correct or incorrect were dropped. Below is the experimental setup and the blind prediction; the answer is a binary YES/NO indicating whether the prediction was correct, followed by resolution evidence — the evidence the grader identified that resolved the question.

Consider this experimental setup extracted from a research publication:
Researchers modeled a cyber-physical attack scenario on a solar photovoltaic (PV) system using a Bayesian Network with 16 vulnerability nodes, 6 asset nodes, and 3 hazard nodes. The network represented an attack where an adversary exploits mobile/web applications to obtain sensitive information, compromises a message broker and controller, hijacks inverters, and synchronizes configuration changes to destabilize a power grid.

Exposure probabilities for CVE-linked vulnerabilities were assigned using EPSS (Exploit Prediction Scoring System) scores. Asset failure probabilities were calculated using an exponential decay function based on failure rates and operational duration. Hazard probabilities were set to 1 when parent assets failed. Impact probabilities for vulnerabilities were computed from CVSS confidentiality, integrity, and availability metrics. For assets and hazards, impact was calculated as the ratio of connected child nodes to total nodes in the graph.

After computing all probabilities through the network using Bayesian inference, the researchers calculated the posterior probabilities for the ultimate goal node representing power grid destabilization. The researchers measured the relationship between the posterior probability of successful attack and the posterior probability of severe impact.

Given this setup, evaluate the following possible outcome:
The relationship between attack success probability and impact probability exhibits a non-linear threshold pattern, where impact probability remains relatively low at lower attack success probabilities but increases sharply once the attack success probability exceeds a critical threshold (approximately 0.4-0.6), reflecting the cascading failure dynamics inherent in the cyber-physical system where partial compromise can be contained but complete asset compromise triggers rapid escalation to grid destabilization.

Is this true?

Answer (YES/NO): NO